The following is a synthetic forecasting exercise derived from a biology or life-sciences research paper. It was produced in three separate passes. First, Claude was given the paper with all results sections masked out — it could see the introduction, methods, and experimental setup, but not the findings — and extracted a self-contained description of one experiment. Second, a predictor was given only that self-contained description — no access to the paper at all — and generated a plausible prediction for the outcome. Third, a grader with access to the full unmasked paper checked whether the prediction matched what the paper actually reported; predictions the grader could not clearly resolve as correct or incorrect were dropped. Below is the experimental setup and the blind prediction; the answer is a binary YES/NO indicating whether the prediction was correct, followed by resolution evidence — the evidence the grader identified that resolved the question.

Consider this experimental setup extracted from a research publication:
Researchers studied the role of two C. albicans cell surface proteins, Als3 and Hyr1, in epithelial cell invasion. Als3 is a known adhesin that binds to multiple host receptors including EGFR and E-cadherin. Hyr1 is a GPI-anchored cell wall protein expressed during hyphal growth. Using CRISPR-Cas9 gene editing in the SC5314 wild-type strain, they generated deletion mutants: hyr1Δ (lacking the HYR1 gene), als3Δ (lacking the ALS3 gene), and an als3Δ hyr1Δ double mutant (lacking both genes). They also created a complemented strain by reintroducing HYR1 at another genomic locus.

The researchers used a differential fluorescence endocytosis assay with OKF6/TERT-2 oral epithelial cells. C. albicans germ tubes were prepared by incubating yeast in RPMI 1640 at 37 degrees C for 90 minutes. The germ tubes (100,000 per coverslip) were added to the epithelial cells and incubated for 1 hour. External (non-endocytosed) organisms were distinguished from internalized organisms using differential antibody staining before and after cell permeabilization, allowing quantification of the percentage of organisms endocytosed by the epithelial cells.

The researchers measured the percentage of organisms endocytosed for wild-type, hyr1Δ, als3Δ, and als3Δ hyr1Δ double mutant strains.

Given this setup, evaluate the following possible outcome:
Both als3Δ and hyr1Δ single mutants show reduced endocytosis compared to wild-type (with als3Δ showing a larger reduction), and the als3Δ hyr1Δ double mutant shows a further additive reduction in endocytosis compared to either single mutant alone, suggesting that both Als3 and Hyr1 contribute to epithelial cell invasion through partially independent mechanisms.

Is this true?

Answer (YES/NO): NO